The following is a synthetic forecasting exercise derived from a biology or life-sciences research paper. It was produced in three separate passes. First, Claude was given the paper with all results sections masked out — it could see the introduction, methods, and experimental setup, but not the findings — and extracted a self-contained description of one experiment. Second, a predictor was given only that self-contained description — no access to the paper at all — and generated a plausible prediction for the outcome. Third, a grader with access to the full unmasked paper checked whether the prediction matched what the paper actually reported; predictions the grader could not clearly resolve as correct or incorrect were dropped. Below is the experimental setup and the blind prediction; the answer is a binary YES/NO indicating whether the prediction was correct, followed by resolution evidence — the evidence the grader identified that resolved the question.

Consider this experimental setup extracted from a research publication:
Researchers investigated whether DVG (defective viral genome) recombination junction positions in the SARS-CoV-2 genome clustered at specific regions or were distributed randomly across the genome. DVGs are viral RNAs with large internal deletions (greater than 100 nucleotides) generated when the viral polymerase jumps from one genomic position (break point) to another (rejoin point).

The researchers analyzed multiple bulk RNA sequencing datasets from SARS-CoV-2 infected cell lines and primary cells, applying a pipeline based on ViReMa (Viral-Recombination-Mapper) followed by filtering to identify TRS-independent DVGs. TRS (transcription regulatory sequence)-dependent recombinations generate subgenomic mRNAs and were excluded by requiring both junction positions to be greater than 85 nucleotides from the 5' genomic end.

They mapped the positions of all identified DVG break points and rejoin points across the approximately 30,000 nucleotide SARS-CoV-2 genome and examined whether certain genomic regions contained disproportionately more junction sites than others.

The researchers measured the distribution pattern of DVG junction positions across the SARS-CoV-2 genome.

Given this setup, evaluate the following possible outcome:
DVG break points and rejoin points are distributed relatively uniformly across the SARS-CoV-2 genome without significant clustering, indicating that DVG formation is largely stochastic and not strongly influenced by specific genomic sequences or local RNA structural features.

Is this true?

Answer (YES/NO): NO